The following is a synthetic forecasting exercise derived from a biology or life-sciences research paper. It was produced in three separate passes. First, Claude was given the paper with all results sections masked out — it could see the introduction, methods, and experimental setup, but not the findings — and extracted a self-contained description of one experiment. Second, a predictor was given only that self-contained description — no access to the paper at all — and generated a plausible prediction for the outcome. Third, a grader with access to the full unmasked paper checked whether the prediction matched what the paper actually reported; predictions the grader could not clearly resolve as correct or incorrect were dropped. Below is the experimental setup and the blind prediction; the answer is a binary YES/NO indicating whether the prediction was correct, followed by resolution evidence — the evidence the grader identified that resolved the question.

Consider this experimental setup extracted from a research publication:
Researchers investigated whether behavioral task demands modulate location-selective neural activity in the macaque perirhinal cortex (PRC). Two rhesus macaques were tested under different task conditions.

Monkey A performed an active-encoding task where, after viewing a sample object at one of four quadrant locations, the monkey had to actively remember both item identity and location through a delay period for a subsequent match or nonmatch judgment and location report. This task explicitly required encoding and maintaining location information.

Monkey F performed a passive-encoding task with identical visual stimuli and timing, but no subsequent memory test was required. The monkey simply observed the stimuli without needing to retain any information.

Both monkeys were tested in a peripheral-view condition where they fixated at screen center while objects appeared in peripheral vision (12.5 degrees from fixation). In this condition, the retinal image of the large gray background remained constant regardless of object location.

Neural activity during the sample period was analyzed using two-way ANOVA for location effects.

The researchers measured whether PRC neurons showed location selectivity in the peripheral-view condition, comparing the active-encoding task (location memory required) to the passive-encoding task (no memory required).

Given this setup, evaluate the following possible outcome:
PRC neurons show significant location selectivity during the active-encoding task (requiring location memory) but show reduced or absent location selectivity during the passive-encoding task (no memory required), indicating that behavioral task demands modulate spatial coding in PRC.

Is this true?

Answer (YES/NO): NO